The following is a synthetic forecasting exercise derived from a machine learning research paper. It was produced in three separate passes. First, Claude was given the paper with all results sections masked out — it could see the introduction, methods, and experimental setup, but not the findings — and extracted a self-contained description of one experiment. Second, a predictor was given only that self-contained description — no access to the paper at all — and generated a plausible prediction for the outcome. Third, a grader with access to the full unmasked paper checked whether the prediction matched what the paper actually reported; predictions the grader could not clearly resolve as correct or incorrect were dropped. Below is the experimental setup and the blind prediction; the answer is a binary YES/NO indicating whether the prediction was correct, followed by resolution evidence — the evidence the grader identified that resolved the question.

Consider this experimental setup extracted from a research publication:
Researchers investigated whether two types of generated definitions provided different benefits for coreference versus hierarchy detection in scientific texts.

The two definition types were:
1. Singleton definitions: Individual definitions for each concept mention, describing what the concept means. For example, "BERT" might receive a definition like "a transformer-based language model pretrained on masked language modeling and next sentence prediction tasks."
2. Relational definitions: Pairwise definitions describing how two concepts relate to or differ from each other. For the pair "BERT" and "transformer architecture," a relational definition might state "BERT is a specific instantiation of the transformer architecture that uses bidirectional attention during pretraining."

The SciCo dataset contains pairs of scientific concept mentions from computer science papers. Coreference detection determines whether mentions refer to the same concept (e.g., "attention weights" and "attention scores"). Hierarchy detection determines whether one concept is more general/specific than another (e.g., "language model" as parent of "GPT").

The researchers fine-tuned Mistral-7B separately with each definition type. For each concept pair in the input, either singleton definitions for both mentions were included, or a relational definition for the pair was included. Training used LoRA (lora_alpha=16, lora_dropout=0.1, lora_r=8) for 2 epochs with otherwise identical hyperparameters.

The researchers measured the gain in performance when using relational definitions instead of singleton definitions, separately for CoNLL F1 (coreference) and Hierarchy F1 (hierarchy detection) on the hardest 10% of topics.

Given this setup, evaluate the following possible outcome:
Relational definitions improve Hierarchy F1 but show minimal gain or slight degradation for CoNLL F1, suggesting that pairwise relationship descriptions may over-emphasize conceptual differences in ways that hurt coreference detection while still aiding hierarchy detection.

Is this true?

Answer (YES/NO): NO